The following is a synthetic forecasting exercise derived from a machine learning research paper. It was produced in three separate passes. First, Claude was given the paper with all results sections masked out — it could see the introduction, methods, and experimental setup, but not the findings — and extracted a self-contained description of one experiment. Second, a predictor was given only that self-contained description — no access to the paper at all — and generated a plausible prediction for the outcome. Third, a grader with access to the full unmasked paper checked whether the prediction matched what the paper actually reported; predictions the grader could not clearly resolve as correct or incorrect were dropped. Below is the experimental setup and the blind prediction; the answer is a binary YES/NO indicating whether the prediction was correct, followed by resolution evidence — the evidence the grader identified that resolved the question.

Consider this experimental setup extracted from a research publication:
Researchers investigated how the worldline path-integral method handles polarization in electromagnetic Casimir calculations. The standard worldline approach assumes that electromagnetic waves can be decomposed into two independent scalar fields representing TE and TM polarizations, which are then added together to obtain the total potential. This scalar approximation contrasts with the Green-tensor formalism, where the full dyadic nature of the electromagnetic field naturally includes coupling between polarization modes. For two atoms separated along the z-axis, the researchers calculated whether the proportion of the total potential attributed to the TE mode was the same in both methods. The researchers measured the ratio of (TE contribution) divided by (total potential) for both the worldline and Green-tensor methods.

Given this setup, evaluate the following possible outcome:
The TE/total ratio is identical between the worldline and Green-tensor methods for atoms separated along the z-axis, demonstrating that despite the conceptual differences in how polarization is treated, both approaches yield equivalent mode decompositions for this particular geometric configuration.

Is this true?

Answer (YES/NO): NO